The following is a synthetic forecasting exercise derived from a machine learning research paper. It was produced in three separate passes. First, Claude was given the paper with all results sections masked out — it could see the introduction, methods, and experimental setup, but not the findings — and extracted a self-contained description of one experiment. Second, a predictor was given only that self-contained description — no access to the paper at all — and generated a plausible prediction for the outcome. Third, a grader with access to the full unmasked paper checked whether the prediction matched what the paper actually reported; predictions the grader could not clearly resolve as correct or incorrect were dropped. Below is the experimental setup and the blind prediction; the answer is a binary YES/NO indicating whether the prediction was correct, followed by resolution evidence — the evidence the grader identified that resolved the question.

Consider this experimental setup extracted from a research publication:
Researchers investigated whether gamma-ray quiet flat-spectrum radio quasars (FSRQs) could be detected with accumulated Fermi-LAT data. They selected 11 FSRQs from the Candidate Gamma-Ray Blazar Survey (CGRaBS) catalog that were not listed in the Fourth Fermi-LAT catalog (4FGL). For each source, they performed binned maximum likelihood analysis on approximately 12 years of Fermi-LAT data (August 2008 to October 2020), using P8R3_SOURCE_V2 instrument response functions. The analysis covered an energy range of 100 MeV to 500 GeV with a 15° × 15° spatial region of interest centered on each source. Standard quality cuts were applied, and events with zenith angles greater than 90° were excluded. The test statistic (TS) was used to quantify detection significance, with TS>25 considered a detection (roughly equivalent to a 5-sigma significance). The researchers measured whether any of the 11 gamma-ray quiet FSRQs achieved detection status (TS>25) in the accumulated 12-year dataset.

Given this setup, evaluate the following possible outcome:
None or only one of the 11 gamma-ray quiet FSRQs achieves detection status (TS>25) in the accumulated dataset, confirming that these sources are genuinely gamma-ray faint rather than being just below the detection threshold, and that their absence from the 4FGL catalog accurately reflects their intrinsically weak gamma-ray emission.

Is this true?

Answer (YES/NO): YES